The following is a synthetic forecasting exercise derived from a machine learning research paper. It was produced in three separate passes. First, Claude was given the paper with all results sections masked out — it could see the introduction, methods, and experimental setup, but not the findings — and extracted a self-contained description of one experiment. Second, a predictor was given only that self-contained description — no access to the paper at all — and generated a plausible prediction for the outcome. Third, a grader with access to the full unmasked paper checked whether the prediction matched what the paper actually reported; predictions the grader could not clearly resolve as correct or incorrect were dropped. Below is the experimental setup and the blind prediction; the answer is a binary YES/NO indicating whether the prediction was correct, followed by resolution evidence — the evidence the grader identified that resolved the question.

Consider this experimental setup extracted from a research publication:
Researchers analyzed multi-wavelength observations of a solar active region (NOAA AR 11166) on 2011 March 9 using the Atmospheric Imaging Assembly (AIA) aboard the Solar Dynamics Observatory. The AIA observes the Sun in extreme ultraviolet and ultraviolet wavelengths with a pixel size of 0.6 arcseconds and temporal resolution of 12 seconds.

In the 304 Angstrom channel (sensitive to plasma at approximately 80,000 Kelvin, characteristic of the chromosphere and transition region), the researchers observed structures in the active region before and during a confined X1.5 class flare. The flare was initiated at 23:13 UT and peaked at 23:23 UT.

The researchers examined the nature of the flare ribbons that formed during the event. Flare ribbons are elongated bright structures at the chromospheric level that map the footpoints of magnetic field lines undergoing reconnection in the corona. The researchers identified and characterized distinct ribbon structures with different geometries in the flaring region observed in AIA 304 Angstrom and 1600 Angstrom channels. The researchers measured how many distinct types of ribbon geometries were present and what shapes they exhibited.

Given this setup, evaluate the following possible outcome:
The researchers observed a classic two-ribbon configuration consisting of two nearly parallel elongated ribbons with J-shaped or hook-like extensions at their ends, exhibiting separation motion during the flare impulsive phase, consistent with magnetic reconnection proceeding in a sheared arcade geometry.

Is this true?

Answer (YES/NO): NO